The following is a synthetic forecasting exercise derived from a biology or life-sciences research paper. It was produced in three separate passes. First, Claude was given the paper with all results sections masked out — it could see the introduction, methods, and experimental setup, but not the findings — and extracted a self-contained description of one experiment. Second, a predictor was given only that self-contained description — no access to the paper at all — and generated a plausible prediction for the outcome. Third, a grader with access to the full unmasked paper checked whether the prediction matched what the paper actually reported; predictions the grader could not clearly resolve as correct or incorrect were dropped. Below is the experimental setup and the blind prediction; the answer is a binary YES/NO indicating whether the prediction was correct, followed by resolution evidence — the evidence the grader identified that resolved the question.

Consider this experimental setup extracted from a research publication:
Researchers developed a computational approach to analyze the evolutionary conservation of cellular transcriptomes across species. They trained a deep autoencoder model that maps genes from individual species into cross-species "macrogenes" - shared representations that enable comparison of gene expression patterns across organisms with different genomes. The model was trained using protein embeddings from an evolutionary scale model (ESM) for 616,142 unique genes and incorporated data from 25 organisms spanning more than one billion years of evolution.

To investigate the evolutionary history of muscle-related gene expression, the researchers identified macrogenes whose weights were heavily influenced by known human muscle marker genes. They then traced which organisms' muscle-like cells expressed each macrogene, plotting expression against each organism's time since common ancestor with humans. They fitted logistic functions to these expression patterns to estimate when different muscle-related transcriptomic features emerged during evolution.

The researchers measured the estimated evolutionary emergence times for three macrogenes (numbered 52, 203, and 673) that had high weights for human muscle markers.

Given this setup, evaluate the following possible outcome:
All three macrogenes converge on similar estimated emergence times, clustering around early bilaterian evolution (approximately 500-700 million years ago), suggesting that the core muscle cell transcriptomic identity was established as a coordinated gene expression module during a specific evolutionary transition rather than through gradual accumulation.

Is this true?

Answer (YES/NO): NO